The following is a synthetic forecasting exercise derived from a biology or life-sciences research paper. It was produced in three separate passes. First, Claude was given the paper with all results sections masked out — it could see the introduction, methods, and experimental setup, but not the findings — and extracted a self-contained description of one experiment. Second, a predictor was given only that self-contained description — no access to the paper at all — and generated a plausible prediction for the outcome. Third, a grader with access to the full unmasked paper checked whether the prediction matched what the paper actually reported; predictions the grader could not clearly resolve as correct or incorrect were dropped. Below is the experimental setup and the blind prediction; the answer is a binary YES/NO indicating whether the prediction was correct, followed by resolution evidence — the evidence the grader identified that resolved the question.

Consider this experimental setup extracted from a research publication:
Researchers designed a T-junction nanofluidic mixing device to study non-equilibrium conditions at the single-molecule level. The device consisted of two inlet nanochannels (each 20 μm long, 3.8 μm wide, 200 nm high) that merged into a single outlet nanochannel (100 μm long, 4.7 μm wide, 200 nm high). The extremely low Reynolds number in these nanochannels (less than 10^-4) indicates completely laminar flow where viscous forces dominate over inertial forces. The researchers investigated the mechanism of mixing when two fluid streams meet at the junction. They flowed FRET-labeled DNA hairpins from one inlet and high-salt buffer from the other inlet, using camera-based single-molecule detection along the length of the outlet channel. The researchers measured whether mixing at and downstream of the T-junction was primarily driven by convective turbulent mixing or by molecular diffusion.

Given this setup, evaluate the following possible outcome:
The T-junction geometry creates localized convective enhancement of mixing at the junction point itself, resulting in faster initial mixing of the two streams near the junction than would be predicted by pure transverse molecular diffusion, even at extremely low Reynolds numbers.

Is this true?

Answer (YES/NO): NO